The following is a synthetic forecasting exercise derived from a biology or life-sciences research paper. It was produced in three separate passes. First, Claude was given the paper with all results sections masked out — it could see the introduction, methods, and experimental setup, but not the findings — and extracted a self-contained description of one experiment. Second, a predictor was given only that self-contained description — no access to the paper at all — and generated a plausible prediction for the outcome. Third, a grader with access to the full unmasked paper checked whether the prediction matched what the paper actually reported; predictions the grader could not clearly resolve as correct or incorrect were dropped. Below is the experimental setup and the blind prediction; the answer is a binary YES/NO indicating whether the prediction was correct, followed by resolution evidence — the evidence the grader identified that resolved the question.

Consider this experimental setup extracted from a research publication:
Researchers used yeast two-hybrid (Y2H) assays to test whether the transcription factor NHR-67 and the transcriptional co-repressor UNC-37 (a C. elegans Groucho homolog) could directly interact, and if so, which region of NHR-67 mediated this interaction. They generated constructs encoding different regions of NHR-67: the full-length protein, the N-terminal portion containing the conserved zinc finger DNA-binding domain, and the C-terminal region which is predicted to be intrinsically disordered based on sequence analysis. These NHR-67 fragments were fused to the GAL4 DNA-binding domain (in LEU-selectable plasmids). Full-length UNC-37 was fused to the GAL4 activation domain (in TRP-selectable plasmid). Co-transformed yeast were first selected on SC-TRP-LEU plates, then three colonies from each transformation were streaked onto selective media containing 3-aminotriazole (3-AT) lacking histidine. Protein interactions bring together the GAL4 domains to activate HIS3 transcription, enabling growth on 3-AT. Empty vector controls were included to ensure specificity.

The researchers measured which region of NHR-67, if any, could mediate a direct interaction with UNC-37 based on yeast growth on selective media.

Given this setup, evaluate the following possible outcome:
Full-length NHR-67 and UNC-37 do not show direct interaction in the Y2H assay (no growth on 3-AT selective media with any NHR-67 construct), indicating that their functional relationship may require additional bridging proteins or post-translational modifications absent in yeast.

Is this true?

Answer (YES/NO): NO